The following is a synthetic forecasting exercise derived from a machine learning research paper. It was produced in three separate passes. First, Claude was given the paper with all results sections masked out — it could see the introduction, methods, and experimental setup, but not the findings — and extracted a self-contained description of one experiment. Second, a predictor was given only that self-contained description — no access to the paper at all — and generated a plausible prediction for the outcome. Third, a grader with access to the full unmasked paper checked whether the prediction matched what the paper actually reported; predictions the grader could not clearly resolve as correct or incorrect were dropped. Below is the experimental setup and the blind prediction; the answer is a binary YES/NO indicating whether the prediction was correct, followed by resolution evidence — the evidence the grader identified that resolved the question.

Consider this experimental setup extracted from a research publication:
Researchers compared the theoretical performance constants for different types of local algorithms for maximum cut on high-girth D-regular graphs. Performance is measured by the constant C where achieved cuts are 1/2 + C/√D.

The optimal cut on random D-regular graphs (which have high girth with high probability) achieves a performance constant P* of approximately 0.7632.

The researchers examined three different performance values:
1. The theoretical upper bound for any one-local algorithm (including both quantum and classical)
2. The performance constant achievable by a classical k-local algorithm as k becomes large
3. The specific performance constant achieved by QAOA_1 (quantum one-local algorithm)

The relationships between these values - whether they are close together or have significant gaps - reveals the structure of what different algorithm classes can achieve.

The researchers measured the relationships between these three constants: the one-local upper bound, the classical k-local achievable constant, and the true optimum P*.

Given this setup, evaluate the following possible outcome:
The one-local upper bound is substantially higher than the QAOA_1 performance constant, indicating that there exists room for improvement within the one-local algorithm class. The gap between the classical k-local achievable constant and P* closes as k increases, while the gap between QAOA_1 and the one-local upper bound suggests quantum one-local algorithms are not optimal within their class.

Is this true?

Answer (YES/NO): NO